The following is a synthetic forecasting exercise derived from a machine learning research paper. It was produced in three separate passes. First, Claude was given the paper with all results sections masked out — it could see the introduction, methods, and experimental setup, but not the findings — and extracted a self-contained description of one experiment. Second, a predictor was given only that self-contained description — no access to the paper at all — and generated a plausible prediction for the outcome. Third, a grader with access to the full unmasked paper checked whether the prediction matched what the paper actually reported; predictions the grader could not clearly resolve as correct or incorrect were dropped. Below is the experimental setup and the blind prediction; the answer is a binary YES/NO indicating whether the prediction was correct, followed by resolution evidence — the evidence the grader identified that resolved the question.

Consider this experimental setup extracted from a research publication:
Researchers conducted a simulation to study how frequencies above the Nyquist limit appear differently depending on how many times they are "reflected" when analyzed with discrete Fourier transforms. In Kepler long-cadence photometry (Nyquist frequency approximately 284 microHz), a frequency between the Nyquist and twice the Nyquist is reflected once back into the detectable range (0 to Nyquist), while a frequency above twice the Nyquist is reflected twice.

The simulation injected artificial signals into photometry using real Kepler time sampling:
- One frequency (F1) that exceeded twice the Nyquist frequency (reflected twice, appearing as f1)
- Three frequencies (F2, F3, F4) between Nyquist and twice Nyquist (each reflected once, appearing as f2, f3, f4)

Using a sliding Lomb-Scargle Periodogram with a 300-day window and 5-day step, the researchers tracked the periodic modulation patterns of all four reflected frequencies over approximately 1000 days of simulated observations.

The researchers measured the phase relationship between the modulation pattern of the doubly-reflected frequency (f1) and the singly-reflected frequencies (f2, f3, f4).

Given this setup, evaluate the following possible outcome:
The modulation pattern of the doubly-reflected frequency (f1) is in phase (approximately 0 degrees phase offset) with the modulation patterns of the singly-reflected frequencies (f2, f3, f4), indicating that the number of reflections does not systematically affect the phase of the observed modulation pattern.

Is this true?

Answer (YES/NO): NO